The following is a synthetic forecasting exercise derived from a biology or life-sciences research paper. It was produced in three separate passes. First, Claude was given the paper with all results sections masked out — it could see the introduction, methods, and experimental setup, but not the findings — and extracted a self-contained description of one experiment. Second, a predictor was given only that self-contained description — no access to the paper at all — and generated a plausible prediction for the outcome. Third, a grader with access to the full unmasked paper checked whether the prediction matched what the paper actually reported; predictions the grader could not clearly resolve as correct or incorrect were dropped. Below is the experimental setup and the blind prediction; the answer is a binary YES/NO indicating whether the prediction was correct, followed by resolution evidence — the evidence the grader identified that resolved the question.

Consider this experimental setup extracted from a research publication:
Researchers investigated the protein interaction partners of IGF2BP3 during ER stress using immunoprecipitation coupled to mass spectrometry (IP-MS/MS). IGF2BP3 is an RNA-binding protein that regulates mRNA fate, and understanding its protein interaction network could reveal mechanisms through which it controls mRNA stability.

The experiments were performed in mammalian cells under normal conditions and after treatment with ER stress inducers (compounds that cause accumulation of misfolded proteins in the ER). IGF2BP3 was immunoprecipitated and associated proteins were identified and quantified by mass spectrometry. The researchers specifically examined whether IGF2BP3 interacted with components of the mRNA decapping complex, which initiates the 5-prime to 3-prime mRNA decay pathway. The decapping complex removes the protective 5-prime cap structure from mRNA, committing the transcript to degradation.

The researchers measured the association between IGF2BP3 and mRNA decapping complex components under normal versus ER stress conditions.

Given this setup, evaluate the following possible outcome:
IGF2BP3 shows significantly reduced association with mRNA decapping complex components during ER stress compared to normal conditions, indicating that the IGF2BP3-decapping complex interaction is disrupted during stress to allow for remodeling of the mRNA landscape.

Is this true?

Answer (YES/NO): NO